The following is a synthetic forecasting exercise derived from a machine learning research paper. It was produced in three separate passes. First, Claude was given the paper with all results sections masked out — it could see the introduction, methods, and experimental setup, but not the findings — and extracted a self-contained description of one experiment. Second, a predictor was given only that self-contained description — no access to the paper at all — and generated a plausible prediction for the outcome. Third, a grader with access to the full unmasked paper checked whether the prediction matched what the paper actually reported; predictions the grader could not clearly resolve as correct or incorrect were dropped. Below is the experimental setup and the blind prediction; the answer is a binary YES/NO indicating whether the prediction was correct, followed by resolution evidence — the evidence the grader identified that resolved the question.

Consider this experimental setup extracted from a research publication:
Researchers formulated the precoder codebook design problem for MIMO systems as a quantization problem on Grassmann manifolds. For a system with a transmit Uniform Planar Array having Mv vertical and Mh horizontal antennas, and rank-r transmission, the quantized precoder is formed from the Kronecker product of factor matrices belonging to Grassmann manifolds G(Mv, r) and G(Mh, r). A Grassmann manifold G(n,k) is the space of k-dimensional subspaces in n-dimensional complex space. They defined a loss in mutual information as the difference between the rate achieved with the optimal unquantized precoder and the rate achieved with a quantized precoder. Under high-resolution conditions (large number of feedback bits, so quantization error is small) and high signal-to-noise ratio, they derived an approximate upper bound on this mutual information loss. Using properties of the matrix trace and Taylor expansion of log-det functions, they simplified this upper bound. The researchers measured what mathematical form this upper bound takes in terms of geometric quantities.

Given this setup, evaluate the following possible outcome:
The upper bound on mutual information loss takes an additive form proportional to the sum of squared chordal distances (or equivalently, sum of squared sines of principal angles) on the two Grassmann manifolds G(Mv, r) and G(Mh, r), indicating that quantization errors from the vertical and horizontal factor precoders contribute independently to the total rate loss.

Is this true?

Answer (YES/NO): YES